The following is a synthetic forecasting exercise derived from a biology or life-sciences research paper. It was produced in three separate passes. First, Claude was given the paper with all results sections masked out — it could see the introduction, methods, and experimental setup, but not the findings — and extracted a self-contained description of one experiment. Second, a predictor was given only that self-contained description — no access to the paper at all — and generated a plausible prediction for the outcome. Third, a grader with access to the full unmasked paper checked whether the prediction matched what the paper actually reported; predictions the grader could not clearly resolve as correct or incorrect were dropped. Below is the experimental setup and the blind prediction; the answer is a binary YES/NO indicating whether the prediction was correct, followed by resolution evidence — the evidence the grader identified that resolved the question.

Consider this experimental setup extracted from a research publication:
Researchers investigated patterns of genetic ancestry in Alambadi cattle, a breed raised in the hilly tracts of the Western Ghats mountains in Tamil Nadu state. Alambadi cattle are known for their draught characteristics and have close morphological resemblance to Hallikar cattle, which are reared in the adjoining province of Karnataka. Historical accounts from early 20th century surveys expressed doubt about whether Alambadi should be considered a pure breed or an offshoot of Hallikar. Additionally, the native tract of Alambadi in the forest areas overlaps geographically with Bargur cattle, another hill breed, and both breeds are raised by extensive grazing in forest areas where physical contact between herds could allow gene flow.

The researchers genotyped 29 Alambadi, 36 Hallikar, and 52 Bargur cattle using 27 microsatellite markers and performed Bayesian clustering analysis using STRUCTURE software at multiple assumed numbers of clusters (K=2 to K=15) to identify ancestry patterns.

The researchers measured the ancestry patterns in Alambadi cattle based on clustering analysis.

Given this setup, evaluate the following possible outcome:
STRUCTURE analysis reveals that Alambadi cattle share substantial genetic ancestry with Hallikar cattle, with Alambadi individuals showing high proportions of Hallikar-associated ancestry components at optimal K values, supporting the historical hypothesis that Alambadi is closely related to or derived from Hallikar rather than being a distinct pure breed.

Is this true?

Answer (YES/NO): YES